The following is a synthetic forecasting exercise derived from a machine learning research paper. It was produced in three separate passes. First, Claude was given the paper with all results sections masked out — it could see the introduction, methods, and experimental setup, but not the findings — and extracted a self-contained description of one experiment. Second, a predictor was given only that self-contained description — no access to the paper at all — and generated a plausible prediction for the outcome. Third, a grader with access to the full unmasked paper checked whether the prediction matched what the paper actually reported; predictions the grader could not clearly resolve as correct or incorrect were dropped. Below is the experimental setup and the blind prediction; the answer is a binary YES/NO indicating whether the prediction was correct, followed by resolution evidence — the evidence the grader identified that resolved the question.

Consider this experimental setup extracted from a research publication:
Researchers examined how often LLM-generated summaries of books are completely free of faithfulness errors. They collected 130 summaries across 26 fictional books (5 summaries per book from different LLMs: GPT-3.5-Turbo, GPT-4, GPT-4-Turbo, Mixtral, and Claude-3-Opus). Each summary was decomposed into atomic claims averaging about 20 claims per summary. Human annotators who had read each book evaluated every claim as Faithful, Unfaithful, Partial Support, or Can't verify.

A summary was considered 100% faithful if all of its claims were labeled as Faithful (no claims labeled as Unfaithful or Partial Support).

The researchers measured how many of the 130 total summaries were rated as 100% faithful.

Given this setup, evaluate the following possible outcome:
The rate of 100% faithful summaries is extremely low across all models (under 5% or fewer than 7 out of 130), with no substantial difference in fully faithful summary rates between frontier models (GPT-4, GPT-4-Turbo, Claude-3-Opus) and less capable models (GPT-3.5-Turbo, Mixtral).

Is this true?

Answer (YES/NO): YES